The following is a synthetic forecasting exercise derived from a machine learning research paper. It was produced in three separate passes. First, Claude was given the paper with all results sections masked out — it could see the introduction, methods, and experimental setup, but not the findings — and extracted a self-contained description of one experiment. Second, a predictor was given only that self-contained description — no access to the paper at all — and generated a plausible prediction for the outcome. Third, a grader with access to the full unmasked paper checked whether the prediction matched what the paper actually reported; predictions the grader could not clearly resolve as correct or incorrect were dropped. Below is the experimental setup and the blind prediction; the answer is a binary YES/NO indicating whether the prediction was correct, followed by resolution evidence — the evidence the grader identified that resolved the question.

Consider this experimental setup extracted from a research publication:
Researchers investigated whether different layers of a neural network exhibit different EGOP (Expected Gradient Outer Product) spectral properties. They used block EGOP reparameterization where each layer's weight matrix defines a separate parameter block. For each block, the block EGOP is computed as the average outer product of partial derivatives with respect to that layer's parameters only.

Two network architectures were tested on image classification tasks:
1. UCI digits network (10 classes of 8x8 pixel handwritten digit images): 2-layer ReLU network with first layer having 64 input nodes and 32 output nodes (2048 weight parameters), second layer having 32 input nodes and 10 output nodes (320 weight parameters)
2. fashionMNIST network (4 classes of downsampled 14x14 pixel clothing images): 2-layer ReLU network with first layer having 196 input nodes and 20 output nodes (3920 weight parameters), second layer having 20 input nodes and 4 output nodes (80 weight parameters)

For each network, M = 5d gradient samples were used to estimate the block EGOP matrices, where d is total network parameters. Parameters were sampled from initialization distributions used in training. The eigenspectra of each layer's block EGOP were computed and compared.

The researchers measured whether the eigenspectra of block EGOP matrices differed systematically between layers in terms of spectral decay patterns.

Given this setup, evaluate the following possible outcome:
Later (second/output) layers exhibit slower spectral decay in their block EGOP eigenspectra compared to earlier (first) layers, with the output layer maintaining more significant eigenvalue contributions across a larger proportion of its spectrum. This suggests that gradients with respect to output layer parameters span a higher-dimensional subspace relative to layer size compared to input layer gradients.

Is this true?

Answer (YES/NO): YES